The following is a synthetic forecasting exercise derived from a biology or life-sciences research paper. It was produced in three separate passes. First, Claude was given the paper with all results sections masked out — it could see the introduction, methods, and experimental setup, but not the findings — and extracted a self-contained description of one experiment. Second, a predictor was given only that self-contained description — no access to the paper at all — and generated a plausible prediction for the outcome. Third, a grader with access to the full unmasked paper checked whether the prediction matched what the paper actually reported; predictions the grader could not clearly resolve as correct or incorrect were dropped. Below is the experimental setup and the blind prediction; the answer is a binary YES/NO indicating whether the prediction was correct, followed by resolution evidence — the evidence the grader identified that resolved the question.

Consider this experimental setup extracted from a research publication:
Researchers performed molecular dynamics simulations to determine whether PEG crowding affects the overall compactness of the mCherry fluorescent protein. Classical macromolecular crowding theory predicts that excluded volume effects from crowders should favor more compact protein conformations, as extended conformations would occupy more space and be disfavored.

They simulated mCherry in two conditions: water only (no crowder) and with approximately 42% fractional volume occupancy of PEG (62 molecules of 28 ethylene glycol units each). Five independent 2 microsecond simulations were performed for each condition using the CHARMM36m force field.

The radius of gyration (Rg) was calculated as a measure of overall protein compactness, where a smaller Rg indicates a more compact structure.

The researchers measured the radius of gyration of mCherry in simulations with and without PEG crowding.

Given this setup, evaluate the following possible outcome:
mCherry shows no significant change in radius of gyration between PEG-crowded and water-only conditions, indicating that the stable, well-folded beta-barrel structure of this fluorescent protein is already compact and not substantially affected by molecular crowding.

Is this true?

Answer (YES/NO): YES